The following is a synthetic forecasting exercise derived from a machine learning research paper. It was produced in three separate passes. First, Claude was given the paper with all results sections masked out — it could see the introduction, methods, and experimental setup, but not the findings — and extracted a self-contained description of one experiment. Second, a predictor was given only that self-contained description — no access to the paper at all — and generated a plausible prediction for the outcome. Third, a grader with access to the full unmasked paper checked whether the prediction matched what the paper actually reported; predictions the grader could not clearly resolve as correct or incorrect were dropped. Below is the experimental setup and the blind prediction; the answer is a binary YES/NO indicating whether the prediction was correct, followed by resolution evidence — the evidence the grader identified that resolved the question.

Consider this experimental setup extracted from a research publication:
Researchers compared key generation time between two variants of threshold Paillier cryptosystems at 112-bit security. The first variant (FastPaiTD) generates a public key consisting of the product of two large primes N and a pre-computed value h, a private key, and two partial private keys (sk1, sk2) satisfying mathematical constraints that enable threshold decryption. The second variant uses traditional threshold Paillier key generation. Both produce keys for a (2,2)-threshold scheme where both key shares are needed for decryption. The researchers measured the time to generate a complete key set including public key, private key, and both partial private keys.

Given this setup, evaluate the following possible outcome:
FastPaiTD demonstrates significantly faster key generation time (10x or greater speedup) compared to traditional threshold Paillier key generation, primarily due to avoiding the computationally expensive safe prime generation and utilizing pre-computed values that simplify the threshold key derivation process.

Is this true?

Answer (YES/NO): NO